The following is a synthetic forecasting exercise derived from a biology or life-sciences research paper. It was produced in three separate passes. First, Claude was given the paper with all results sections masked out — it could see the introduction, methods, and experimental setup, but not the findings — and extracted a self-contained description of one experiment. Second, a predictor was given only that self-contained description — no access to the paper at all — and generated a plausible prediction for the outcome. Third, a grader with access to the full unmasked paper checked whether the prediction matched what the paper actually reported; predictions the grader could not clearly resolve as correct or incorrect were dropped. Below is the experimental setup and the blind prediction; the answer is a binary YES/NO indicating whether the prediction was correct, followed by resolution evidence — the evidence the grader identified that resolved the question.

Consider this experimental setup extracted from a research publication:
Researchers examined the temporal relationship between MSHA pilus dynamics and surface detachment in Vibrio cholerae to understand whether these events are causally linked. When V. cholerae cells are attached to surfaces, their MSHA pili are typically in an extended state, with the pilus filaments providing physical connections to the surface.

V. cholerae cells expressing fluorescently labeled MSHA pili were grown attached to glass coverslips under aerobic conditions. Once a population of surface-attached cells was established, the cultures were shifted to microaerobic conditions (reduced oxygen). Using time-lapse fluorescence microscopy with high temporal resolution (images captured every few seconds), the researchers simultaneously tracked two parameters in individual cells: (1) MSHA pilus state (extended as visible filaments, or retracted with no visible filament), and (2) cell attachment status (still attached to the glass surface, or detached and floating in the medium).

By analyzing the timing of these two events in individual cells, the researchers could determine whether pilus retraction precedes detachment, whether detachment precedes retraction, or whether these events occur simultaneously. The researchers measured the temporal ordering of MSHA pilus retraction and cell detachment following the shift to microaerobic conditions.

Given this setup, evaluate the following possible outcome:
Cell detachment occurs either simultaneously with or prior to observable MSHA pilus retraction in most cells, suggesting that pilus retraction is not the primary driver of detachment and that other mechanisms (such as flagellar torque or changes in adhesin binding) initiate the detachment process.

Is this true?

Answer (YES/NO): NO